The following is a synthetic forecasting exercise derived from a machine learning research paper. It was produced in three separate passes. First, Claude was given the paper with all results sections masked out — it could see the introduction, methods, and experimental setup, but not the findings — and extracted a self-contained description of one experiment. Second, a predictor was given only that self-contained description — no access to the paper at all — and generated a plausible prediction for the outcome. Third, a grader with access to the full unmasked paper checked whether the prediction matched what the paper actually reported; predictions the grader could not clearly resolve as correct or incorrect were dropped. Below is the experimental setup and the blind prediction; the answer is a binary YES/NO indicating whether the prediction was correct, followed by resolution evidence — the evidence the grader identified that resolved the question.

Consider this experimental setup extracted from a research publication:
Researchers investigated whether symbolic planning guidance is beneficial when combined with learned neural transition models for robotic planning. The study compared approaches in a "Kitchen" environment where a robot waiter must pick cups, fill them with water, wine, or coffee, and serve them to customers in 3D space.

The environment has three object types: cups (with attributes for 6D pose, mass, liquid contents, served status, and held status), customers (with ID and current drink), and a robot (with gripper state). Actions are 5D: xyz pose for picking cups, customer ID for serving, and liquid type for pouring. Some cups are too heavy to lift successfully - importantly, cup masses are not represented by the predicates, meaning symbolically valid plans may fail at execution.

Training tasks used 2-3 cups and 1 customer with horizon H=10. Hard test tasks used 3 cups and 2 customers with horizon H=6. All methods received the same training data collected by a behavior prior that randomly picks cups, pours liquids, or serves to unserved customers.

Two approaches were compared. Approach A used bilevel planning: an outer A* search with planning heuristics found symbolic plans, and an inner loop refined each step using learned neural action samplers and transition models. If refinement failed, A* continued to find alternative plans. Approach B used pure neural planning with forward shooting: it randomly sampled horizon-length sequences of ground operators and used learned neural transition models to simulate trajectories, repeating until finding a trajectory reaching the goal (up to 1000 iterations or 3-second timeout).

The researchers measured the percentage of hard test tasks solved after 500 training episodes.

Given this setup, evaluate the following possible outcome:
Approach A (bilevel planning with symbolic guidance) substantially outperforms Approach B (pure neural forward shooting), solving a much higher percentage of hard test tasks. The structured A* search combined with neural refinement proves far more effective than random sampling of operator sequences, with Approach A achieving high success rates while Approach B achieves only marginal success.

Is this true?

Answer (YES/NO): YES